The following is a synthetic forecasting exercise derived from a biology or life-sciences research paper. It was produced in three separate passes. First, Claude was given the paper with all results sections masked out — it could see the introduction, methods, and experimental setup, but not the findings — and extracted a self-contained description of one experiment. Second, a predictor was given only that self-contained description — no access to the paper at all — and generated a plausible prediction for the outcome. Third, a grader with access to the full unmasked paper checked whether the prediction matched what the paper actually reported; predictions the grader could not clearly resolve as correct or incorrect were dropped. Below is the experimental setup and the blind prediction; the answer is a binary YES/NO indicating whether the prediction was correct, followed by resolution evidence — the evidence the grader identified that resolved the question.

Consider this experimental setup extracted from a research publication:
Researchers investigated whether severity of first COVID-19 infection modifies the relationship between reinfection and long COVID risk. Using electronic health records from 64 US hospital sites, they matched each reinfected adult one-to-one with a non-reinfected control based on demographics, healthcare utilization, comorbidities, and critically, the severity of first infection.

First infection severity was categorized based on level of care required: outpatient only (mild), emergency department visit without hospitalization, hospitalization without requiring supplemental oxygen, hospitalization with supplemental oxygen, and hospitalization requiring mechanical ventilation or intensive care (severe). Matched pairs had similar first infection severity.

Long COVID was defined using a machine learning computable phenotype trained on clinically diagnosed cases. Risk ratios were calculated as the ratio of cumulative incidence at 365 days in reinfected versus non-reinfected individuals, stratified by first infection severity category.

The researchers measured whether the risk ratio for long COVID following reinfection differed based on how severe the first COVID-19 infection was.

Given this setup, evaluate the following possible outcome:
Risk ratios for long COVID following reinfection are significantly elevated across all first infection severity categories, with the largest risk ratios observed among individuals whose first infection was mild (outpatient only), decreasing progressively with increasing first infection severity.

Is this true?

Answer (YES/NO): NO